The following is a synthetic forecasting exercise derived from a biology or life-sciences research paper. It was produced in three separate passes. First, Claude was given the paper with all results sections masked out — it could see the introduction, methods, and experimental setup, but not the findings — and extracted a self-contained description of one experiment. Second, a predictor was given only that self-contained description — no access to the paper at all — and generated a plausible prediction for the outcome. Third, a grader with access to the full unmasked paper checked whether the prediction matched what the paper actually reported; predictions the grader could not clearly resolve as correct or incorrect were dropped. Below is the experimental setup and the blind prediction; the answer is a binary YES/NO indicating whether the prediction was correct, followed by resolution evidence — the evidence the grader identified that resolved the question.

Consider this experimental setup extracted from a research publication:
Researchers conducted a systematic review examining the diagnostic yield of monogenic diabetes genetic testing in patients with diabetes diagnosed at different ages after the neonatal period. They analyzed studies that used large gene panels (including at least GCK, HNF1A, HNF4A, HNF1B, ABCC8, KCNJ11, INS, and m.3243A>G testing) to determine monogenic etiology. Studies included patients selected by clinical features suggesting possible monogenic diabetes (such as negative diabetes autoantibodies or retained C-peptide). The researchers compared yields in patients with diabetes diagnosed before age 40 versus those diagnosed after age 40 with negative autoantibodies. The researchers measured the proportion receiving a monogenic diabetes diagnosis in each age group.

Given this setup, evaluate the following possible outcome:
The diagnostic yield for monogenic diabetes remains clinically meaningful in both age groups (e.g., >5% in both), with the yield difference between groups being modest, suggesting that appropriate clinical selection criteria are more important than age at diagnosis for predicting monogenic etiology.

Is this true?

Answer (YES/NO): NO